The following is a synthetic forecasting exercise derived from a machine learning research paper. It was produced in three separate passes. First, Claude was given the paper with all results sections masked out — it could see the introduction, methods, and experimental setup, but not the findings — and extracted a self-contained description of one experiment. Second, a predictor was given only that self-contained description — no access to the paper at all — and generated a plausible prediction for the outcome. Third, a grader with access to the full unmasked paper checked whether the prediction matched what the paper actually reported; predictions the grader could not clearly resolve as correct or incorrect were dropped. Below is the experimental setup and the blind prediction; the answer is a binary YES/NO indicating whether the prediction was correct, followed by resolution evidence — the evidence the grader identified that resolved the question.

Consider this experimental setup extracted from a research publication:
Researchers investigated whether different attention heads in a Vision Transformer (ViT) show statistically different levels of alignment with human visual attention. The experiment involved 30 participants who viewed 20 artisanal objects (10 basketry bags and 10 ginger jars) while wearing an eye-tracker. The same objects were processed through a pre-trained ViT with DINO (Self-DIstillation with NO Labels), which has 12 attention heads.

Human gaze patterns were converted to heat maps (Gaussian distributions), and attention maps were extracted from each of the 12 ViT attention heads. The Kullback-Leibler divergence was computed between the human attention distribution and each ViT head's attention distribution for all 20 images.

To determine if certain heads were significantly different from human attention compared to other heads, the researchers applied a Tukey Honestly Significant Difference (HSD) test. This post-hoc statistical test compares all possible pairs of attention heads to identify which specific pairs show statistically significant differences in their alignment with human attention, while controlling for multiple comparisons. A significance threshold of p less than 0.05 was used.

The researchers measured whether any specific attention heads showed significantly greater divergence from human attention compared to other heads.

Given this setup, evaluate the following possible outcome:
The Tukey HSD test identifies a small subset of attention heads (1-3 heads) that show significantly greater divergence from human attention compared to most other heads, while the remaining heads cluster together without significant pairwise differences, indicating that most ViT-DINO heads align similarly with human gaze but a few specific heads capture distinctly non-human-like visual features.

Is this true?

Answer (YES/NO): YES